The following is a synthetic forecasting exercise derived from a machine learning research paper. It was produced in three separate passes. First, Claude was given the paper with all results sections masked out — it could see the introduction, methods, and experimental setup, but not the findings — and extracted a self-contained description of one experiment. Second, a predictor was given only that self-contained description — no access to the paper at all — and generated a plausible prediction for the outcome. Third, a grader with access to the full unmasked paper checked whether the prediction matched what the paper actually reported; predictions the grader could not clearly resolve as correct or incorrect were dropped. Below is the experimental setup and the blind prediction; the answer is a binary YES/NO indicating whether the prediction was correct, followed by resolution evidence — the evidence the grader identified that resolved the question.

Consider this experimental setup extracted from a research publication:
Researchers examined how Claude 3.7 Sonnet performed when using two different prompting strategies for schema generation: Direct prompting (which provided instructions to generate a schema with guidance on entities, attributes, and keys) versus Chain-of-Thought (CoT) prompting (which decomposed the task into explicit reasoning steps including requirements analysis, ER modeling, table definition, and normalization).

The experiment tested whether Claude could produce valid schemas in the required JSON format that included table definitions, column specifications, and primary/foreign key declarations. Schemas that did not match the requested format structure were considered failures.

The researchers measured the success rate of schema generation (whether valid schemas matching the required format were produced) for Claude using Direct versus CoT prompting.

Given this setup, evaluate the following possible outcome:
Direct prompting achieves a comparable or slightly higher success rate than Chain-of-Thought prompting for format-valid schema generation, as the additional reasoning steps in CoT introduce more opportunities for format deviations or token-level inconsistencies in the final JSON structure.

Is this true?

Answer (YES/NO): YES